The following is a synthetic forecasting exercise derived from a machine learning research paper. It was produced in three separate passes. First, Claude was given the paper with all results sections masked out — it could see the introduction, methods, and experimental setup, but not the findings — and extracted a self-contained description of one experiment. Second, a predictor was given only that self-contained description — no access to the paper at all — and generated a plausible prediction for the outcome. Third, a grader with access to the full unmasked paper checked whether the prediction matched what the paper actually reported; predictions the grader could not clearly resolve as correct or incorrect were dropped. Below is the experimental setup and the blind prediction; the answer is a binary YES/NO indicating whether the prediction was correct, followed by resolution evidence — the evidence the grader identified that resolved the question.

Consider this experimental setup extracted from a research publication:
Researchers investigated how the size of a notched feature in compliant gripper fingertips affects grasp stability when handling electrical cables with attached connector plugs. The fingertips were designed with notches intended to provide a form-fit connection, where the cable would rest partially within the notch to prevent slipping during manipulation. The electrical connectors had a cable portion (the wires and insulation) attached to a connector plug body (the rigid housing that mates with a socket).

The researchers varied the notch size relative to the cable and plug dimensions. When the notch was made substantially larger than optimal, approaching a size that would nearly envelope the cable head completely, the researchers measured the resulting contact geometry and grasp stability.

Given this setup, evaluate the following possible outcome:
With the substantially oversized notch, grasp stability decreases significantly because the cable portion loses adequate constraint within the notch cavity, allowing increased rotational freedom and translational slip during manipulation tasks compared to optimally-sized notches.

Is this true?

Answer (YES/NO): YES